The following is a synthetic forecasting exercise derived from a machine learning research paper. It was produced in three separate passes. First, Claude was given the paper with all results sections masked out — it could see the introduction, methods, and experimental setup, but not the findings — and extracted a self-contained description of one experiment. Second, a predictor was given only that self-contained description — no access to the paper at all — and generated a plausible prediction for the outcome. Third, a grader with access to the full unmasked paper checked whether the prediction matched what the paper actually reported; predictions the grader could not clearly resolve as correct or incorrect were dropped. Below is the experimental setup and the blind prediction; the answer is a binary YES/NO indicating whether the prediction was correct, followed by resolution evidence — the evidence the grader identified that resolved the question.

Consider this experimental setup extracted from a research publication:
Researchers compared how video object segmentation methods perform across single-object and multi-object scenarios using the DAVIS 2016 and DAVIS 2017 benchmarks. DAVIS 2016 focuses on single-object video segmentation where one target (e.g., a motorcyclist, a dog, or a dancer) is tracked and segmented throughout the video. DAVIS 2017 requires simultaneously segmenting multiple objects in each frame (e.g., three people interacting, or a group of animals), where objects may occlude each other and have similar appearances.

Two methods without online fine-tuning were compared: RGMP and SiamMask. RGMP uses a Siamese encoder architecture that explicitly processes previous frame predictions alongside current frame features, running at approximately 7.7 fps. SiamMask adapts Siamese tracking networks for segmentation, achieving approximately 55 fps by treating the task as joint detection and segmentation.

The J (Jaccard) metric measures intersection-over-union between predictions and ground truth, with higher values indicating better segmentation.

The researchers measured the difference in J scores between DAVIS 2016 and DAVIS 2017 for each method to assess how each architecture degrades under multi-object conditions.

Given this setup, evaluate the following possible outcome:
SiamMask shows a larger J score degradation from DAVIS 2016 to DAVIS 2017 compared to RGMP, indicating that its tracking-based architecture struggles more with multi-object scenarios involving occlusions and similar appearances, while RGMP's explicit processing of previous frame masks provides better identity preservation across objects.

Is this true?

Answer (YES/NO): NO